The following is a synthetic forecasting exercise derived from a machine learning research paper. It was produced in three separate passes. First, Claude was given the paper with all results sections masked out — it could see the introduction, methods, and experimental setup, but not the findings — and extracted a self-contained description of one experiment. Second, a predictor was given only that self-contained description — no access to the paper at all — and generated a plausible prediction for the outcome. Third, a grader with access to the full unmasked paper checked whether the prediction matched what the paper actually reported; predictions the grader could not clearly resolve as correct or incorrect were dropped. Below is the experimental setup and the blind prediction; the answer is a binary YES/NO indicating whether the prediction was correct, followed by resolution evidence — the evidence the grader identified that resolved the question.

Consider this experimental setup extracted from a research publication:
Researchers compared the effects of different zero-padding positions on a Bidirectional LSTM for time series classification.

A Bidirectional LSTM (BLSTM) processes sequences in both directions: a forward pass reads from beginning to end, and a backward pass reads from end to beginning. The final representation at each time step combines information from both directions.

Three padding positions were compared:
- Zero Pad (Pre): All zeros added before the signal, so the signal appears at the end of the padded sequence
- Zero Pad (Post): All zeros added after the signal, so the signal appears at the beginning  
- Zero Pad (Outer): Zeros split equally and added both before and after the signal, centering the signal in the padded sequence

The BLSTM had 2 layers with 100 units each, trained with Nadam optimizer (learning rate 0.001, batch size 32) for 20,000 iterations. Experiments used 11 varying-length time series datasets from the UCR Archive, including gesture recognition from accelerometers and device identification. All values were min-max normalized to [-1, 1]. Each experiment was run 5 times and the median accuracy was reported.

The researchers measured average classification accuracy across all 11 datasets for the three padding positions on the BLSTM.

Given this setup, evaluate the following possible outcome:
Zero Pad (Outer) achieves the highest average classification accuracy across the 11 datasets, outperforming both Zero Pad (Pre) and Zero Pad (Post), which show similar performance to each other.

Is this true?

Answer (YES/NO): NO